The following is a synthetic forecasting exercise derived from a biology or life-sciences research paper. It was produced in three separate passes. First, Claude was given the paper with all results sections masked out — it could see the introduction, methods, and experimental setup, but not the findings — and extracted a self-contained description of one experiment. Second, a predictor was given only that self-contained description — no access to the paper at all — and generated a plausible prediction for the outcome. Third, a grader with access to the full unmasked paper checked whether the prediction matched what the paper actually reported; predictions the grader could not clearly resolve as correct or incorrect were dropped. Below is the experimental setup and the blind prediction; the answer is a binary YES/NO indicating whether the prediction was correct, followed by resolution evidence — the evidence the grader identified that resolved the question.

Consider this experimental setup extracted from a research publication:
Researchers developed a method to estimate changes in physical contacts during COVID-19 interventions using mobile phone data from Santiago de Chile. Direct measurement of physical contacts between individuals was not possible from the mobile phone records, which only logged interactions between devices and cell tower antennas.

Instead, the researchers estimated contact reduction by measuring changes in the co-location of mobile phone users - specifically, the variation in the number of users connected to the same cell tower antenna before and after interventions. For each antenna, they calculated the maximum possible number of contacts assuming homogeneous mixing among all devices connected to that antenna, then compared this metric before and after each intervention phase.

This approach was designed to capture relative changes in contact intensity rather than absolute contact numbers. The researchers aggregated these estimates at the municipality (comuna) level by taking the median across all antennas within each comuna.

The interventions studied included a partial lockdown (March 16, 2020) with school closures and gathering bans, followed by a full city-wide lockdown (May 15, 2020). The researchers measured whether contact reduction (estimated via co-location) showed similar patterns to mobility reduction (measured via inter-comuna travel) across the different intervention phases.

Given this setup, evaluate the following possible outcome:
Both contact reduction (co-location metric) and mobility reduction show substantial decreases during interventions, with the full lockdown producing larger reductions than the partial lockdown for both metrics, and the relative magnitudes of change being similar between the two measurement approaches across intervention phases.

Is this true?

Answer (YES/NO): NO